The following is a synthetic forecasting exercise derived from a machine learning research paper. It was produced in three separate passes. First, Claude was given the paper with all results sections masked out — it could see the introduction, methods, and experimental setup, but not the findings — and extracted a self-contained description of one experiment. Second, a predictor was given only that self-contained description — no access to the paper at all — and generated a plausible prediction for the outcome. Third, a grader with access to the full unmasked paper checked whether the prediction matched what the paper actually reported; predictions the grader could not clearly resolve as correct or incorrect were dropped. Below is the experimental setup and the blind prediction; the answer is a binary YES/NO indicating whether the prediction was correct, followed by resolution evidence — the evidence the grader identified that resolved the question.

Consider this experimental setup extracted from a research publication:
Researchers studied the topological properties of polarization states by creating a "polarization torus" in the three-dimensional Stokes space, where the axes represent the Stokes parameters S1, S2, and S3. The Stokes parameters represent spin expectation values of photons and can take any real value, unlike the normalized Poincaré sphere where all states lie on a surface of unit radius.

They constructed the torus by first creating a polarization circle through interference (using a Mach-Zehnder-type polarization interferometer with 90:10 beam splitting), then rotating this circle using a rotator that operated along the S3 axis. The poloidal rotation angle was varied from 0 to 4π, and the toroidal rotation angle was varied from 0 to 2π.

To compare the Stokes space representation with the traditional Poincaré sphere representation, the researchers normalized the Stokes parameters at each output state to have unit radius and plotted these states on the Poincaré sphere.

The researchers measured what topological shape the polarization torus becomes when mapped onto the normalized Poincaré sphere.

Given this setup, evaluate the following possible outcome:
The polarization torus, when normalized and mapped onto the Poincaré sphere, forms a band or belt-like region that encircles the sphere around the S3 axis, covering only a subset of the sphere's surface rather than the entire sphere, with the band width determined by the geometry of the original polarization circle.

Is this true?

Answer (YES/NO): NO